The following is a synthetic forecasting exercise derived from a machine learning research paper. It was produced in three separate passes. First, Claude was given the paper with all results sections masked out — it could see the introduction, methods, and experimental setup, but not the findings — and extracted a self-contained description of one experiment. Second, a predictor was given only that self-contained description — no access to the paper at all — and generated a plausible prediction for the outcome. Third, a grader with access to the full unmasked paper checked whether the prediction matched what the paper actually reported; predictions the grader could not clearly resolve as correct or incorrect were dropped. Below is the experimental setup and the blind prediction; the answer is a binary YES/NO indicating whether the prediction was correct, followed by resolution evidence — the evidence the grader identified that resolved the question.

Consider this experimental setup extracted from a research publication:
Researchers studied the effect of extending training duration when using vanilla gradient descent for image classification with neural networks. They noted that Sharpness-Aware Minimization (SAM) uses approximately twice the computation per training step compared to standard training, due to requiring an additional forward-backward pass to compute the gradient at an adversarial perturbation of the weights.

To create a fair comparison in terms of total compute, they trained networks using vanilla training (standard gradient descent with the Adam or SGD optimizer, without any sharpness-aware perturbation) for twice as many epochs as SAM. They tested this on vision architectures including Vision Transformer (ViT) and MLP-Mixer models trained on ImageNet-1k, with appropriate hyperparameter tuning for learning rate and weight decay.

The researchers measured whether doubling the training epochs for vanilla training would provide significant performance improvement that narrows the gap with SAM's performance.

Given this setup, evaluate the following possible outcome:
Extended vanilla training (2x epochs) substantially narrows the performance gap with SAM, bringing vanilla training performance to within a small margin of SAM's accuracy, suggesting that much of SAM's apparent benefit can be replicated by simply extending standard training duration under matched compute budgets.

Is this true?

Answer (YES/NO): NO